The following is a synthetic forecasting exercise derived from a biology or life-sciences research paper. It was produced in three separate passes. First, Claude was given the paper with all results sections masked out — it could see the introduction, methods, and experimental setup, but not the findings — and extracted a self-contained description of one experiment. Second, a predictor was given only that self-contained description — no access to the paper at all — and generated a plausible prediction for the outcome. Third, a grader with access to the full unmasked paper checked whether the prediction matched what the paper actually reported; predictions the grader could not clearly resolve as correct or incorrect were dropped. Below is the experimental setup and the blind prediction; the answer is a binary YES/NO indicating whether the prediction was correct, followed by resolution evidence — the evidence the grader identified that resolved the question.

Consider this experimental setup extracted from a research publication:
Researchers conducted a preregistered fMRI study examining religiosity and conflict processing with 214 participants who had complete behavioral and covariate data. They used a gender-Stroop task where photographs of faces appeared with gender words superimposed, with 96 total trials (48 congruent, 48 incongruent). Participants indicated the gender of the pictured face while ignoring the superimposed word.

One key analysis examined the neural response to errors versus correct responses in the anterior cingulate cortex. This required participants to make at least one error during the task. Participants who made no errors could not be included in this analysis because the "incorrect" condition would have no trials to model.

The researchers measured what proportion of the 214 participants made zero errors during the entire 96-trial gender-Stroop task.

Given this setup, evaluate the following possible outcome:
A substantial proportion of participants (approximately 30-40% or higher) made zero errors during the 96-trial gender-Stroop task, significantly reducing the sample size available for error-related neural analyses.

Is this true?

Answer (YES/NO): NO